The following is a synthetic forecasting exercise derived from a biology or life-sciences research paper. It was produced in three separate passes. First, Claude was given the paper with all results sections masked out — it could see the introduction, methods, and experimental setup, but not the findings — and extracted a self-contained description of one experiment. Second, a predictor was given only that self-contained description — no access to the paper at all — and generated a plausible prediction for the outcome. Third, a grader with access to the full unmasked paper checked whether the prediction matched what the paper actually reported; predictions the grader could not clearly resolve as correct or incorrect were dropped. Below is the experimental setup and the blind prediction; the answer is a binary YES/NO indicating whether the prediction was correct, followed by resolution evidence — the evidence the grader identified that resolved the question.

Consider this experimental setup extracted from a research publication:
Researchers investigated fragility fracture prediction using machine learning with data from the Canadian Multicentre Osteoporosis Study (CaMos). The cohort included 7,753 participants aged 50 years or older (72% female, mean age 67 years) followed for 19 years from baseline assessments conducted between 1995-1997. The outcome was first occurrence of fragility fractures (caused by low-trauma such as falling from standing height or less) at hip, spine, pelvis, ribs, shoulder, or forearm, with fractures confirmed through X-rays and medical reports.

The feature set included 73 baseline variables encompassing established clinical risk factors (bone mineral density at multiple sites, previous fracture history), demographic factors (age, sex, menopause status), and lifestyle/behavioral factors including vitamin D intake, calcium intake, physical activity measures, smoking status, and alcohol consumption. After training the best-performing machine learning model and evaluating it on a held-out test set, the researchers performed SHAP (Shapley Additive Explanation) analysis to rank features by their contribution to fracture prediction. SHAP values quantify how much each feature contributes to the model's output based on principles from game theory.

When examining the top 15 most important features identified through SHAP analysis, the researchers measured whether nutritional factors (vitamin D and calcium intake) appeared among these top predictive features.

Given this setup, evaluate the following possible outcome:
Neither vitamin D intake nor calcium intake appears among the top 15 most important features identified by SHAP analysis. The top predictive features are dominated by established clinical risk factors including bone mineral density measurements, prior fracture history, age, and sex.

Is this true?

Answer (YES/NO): NO